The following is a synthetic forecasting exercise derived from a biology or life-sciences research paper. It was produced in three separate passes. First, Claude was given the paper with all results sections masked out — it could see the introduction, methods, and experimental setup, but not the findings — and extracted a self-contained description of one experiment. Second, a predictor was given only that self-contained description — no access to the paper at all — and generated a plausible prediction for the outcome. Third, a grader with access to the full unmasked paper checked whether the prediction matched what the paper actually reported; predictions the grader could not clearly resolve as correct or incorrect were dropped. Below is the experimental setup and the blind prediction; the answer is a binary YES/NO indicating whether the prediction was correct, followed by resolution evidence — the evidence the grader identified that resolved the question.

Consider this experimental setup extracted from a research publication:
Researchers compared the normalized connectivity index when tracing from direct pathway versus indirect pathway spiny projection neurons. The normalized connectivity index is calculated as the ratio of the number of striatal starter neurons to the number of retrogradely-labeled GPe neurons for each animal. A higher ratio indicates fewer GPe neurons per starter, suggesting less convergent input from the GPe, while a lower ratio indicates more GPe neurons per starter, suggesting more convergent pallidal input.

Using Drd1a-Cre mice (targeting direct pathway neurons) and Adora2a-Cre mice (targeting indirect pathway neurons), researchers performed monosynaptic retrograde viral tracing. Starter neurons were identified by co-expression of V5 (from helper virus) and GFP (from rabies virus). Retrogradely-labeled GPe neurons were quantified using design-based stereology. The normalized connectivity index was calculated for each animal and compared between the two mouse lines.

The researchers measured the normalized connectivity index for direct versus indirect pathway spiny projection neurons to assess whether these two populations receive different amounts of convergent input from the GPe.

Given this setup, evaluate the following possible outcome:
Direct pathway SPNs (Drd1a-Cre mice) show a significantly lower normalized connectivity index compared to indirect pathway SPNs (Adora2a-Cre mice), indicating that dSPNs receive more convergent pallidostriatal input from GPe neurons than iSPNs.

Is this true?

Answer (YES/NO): NO